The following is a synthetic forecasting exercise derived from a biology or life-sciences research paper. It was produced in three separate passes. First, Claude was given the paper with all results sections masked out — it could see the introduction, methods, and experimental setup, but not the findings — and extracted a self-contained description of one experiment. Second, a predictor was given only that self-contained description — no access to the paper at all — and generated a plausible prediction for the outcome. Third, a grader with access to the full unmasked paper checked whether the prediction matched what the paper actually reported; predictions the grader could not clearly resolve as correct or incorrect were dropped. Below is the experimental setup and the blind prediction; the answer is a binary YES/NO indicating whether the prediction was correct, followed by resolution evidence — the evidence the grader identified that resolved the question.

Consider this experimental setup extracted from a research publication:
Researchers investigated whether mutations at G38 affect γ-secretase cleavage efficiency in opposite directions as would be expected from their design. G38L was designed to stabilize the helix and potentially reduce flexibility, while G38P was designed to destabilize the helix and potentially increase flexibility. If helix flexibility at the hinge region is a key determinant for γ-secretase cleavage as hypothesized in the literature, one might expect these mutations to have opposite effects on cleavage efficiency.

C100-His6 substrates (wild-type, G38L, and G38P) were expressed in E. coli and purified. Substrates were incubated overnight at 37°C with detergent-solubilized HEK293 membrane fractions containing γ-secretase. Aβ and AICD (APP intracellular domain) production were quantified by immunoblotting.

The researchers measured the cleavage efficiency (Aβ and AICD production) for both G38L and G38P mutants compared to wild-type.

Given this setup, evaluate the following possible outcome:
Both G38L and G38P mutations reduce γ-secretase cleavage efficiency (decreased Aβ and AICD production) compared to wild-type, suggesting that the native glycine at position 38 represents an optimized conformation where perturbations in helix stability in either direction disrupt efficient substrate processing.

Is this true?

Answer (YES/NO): YES